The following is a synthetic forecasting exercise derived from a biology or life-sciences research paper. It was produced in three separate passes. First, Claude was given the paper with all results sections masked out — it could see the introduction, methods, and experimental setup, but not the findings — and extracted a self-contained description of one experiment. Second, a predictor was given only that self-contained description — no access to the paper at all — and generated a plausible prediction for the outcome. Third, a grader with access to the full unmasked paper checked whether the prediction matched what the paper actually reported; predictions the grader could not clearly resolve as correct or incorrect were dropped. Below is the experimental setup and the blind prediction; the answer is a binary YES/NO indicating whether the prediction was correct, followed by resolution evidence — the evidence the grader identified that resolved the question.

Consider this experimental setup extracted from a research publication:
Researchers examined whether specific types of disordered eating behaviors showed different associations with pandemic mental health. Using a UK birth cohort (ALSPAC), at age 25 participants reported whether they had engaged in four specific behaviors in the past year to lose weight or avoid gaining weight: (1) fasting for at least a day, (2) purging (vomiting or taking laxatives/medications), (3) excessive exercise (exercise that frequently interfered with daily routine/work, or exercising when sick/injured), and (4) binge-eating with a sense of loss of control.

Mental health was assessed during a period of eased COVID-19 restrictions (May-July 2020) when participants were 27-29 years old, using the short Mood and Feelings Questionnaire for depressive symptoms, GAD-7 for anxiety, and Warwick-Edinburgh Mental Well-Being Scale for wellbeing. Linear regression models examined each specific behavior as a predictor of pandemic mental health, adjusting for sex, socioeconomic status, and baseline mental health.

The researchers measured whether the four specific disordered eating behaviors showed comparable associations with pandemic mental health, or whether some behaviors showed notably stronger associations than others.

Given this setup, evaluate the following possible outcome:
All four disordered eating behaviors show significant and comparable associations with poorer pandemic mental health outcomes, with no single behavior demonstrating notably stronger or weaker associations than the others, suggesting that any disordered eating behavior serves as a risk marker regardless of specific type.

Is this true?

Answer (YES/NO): NO